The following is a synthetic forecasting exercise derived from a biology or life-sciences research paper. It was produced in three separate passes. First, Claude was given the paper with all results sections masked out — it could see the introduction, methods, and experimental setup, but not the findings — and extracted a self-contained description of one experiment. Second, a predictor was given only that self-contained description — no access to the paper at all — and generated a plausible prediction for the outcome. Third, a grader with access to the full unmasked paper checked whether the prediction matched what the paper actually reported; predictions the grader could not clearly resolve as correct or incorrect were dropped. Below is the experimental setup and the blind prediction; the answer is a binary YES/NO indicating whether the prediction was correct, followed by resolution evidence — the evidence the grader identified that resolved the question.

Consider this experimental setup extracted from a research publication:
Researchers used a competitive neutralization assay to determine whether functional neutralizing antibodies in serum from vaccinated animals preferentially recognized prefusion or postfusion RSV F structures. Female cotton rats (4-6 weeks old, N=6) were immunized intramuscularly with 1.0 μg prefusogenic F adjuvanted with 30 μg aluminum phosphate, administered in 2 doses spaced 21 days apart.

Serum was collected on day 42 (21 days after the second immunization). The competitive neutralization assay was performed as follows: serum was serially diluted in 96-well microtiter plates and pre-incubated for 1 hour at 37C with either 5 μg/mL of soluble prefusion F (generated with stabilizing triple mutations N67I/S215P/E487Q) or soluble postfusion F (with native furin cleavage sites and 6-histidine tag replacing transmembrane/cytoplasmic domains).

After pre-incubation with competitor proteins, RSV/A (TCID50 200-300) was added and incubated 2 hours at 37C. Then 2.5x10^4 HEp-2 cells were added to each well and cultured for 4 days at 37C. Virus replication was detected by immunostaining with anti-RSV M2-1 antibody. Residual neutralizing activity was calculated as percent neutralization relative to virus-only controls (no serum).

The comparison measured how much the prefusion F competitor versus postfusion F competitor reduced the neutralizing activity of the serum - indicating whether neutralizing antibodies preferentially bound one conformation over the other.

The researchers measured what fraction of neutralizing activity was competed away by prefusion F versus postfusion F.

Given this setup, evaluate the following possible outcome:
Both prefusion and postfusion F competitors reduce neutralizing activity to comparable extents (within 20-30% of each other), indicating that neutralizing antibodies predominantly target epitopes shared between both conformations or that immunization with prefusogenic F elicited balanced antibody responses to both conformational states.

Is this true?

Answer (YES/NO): NO